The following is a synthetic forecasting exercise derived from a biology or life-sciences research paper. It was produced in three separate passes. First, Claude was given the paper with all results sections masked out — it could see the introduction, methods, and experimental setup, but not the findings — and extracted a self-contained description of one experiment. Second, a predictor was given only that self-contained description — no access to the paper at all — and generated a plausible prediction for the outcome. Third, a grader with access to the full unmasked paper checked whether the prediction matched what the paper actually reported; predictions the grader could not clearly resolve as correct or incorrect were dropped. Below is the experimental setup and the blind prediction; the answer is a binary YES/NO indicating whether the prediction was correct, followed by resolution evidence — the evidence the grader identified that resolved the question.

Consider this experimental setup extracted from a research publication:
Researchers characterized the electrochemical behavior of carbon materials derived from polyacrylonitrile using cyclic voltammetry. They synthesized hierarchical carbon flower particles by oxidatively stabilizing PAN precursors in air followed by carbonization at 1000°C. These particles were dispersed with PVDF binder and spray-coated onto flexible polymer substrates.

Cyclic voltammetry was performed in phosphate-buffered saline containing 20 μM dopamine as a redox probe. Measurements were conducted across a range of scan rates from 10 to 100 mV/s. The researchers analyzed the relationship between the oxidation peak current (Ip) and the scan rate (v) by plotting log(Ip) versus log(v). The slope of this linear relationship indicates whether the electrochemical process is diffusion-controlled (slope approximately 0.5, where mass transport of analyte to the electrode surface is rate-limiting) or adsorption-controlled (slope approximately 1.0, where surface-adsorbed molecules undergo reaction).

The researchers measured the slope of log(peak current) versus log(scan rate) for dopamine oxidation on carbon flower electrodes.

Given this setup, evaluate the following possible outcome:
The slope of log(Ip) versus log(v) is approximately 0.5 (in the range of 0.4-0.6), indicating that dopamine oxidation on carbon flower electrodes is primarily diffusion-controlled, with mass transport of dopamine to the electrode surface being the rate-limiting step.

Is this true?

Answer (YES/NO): YES